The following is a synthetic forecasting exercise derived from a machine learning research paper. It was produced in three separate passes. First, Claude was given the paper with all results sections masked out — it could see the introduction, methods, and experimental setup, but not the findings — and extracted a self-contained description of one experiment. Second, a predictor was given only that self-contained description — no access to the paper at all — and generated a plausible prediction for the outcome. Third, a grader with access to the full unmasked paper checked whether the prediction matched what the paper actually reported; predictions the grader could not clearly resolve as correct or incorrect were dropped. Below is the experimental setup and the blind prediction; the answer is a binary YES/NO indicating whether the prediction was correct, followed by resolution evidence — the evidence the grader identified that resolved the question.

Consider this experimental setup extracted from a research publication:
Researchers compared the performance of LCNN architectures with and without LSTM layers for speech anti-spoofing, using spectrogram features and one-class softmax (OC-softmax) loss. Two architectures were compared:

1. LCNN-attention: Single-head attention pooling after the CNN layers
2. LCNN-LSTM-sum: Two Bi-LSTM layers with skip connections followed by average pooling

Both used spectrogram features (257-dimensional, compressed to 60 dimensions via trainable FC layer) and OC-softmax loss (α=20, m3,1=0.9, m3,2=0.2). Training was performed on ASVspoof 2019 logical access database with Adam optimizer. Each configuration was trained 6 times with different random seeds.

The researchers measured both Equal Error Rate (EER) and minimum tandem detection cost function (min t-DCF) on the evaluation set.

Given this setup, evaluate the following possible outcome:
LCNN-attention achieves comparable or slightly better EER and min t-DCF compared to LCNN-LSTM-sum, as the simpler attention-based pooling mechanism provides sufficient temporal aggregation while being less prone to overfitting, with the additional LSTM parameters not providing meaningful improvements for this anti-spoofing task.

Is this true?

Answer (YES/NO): NO